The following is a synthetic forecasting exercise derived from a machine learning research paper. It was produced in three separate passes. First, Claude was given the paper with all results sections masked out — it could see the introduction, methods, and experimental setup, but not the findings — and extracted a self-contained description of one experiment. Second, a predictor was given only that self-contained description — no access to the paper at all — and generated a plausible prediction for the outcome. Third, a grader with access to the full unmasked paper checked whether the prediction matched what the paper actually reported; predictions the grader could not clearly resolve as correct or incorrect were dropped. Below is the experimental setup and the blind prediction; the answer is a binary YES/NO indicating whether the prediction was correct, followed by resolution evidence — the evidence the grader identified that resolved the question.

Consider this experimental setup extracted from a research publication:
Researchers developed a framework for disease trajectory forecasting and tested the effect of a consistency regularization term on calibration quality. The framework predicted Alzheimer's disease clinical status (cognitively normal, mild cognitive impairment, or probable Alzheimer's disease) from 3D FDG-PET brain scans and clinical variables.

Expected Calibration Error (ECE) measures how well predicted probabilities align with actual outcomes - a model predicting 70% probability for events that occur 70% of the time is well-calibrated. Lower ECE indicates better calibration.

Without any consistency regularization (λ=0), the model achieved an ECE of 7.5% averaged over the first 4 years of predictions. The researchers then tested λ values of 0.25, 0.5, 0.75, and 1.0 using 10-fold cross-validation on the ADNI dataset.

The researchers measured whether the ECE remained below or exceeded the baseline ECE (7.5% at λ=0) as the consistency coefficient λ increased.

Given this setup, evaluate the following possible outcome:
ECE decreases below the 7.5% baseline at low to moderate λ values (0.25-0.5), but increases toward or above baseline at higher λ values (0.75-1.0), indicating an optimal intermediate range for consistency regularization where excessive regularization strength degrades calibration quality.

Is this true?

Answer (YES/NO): NO